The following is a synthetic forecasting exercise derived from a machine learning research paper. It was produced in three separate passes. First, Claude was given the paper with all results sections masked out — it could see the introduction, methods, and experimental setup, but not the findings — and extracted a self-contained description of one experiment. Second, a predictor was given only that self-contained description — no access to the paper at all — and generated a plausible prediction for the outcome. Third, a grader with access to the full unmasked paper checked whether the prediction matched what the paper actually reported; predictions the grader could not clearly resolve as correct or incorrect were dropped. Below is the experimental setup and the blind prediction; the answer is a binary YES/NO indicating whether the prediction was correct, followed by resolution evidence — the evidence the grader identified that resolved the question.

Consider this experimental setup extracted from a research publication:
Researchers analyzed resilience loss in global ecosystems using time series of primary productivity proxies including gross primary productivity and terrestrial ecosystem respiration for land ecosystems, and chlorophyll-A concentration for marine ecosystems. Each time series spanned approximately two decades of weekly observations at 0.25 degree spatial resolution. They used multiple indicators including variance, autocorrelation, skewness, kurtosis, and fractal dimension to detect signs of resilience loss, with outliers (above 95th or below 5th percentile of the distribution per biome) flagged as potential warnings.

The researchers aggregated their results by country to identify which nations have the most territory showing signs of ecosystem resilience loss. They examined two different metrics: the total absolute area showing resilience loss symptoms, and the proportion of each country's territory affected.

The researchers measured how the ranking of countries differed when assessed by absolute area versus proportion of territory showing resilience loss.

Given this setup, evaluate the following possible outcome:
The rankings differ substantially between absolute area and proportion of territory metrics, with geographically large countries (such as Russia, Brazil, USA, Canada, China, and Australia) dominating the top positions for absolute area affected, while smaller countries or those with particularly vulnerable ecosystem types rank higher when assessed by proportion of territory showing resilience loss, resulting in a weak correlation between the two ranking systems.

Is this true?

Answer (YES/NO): YES